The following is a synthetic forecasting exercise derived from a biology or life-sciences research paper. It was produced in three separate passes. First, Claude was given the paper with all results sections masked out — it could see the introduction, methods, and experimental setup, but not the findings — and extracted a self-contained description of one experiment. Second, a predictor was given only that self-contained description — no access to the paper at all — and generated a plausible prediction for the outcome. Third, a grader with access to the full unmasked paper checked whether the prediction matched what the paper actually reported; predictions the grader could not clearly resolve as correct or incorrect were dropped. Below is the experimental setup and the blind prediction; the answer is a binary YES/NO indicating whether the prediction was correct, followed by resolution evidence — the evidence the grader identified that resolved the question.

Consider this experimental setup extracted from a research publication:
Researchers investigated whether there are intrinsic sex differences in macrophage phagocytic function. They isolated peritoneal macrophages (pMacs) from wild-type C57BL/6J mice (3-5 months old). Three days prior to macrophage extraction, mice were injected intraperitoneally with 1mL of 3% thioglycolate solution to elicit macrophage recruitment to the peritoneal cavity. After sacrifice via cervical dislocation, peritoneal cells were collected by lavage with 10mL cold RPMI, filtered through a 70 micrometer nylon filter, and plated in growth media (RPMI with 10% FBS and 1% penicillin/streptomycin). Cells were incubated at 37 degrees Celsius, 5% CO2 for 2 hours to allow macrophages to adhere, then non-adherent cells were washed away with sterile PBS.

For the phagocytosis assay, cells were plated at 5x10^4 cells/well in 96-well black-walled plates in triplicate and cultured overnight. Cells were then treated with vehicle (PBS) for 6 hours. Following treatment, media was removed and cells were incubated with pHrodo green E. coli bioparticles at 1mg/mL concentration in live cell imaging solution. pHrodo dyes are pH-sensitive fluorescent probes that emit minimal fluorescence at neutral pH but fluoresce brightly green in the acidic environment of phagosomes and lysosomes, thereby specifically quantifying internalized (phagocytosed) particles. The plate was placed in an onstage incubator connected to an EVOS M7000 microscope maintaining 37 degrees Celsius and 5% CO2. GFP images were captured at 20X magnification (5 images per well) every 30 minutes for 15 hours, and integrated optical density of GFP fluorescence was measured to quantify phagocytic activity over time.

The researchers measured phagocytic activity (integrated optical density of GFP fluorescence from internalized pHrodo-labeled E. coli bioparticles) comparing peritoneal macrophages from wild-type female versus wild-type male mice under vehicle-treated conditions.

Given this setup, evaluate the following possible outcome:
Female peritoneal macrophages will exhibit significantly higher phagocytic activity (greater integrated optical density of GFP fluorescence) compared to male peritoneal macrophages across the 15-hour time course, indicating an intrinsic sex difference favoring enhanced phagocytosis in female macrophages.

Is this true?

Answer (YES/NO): NO